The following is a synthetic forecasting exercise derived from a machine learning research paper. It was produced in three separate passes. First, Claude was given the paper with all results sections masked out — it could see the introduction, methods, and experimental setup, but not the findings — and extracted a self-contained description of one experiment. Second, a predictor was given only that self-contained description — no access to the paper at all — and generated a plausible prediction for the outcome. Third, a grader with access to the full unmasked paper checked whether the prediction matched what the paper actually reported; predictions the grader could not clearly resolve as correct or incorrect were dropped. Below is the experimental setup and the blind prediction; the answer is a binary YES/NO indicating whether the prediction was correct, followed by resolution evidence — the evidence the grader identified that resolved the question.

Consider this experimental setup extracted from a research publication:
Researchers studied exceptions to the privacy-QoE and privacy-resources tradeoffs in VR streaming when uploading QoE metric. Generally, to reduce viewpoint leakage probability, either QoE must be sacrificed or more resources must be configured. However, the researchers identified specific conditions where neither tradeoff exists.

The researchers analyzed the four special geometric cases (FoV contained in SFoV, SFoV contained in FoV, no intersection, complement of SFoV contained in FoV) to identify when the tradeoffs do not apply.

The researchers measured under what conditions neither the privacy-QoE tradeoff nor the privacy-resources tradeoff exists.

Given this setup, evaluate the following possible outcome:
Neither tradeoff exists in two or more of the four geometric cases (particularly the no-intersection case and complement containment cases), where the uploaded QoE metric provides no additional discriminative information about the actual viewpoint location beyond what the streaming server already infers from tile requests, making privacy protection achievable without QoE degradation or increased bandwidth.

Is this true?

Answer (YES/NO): NO